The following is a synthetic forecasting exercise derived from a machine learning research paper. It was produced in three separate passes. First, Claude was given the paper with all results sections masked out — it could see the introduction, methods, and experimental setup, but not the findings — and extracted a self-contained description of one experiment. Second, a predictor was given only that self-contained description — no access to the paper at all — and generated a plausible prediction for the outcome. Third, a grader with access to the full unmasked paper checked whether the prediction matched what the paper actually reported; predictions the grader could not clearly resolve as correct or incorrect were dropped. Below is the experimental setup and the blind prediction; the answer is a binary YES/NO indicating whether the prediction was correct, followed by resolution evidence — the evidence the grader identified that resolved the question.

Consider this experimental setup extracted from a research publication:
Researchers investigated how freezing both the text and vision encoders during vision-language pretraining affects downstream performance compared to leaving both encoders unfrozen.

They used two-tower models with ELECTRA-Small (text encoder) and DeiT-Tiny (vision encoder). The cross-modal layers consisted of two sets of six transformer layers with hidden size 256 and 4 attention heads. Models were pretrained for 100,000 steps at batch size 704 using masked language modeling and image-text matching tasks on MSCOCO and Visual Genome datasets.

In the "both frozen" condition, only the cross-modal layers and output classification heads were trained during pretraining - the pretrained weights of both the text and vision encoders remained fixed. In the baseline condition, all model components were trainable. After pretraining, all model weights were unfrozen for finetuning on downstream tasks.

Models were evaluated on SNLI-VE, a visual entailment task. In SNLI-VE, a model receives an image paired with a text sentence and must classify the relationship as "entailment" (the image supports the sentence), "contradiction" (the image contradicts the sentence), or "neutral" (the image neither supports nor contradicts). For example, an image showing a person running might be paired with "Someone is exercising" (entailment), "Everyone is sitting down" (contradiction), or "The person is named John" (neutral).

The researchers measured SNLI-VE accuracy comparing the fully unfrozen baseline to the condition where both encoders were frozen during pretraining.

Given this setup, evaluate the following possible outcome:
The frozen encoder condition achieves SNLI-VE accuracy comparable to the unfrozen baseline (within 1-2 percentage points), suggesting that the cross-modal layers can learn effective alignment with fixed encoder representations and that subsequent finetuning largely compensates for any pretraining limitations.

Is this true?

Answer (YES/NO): YES